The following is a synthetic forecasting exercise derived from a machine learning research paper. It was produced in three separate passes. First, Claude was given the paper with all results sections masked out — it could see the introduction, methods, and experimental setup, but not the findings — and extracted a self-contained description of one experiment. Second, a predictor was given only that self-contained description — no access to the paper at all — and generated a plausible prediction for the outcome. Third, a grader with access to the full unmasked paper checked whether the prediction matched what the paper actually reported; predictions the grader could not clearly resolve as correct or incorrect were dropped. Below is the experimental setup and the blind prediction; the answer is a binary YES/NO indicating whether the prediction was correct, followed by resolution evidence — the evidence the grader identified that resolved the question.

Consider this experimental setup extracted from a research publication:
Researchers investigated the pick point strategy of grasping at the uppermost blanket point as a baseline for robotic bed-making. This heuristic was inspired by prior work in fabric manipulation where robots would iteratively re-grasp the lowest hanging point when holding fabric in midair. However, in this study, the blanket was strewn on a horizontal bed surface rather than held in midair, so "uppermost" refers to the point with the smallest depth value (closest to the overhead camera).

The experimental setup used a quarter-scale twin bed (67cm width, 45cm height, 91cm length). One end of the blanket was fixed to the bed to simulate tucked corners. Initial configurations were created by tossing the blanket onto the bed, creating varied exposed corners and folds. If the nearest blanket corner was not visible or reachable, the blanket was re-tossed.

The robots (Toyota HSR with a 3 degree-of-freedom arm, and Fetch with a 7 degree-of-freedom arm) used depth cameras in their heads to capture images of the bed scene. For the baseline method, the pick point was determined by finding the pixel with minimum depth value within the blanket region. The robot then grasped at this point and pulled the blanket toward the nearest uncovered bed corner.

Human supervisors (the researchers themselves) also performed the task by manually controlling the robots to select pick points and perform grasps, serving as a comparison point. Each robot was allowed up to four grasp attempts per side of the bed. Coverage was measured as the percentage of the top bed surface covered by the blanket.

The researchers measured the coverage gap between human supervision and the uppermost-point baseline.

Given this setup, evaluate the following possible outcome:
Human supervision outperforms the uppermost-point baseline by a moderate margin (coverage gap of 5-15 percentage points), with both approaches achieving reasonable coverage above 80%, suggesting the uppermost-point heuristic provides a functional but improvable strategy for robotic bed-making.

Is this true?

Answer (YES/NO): YES